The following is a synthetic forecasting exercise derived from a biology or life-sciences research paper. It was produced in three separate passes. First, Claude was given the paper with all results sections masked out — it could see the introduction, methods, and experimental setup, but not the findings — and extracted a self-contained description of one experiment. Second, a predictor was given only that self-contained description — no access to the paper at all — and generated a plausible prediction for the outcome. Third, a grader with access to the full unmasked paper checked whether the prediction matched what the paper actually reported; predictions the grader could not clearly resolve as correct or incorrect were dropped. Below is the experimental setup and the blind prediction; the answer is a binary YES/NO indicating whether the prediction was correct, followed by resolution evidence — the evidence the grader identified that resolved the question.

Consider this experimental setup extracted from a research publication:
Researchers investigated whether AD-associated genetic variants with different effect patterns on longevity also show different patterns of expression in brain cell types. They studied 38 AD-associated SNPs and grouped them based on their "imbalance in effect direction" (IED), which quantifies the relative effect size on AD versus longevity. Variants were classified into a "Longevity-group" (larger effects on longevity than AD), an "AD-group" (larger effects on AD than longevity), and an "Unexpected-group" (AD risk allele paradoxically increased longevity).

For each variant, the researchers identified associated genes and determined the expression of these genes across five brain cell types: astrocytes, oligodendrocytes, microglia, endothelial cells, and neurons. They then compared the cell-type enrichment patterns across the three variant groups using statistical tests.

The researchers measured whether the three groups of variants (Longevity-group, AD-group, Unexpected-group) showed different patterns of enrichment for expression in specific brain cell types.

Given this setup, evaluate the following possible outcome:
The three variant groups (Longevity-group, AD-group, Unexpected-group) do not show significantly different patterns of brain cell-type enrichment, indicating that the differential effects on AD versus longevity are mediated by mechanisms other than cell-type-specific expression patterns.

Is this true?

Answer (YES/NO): NO